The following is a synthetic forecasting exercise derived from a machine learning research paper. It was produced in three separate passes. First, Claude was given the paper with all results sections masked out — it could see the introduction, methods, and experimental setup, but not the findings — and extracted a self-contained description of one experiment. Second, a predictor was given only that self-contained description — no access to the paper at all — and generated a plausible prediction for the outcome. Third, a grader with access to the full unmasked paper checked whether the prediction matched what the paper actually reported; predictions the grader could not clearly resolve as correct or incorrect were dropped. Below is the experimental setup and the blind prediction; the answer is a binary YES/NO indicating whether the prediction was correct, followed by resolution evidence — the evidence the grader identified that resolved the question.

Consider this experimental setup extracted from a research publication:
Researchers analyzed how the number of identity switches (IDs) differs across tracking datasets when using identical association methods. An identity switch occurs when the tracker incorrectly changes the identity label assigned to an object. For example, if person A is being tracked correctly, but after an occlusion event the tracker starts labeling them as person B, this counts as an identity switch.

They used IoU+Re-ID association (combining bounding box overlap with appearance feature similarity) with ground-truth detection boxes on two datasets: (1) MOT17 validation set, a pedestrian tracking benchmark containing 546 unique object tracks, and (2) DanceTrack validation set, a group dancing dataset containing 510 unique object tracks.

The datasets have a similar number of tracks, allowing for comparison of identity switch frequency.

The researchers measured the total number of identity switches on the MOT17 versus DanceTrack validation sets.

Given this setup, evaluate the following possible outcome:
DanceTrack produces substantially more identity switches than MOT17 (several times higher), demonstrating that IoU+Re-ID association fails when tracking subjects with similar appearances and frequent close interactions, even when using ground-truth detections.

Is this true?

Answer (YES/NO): YES